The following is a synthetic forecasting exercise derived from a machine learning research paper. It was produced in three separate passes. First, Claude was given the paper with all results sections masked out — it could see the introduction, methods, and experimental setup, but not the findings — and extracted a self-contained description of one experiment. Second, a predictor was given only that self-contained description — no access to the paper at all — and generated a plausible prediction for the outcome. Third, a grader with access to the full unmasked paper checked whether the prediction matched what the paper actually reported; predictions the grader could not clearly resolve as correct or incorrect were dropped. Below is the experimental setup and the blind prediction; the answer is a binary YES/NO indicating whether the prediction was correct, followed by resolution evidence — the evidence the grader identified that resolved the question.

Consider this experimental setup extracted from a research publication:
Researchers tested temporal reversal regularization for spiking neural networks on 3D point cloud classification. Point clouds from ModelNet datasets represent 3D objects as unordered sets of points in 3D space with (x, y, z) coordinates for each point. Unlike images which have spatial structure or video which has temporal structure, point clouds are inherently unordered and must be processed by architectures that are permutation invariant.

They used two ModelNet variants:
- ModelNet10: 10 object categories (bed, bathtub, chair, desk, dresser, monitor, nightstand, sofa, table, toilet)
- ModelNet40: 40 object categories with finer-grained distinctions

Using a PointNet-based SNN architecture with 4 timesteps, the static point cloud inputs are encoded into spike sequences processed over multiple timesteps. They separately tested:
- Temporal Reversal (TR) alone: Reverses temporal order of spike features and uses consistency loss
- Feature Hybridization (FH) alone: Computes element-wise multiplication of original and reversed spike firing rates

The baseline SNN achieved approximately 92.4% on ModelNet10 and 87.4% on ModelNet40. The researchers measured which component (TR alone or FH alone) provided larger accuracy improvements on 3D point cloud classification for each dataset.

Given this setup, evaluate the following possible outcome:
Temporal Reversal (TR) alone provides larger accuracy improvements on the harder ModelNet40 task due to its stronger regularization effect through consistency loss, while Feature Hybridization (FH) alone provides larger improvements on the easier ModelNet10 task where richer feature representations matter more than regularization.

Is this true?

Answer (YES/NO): NO